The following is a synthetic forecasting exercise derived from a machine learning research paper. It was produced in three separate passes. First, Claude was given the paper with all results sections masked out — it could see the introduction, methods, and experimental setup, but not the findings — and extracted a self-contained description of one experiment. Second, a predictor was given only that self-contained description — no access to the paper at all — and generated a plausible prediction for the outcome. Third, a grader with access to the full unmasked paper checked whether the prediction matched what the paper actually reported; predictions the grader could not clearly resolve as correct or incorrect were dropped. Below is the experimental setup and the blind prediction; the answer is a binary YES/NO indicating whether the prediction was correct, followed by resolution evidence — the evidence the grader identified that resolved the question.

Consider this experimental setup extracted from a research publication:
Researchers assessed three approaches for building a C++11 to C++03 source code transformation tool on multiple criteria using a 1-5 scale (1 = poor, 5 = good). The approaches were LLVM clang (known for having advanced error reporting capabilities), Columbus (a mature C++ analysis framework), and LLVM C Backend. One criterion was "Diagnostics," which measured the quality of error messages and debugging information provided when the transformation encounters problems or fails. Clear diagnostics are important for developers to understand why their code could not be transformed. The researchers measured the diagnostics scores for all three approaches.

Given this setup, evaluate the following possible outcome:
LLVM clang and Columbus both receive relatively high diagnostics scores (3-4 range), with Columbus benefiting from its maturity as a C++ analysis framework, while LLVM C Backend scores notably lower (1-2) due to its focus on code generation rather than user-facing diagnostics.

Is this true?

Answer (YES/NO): YES